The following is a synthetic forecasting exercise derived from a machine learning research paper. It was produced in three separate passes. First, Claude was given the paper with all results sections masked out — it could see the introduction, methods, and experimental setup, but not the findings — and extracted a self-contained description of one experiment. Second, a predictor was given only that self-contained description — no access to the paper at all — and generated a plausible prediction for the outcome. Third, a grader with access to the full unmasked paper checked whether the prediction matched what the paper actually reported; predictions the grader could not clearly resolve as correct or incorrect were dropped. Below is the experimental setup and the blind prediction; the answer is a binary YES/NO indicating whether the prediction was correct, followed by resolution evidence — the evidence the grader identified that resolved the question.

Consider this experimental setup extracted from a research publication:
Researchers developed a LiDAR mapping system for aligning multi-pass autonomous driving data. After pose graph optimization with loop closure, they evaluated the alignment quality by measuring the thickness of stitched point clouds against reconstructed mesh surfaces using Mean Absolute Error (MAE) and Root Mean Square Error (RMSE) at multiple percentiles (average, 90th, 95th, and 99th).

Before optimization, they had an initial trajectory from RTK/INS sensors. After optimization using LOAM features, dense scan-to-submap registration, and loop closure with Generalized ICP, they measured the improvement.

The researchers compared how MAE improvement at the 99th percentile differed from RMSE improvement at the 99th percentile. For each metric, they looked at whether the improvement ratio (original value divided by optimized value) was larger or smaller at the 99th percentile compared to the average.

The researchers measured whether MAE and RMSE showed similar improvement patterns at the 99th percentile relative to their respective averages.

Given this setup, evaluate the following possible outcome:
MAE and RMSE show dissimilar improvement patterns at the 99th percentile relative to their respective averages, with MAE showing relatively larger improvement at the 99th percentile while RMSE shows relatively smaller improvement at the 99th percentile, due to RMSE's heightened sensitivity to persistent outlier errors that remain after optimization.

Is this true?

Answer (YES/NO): YES